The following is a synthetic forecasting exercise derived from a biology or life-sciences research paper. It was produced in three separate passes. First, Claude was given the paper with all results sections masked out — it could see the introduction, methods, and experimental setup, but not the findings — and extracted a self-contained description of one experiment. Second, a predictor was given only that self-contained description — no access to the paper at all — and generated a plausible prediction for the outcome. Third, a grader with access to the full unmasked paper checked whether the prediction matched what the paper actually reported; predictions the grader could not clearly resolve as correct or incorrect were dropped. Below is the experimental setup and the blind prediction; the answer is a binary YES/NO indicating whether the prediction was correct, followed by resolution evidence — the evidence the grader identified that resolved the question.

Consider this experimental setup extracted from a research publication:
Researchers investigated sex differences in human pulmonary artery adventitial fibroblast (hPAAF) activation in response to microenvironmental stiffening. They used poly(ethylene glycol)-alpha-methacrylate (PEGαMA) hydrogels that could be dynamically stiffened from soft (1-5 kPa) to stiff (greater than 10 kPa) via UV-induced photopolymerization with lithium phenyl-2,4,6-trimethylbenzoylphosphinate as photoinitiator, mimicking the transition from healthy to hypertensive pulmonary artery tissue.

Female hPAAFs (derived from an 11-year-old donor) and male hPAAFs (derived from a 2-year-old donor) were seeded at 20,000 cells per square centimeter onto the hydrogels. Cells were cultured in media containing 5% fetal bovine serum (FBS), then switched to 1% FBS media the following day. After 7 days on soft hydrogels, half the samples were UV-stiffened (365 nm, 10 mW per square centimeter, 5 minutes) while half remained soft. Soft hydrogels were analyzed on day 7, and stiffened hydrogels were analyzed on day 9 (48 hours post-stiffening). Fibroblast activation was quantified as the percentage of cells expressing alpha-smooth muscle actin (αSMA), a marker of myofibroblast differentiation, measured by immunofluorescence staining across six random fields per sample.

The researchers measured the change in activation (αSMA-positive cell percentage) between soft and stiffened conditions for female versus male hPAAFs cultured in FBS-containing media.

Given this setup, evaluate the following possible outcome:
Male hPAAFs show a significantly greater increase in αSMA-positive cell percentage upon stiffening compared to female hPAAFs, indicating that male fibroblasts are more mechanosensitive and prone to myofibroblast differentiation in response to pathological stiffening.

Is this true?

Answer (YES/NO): YES